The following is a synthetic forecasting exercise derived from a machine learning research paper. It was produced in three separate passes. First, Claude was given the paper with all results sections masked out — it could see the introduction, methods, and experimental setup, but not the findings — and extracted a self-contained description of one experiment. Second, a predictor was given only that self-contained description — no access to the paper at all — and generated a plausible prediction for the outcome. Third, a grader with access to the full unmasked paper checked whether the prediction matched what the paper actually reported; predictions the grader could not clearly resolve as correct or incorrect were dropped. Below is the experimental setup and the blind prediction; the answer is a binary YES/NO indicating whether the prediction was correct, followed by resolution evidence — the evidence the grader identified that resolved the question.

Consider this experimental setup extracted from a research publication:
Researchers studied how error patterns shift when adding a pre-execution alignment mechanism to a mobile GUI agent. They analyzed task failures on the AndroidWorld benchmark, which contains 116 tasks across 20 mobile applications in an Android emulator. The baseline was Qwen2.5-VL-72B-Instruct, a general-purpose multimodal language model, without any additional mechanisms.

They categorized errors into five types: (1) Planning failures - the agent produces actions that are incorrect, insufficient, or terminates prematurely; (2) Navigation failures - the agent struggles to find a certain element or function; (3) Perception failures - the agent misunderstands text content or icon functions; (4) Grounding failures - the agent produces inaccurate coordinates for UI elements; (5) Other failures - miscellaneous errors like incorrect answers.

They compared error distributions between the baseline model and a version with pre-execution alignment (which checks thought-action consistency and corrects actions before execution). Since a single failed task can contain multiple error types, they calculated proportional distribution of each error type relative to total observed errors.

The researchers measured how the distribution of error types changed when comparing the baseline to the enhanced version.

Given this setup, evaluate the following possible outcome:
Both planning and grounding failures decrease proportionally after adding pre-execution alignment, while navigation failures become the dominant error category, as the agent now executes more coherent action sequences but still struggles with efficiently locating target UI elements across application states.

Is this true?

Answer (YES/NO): NO